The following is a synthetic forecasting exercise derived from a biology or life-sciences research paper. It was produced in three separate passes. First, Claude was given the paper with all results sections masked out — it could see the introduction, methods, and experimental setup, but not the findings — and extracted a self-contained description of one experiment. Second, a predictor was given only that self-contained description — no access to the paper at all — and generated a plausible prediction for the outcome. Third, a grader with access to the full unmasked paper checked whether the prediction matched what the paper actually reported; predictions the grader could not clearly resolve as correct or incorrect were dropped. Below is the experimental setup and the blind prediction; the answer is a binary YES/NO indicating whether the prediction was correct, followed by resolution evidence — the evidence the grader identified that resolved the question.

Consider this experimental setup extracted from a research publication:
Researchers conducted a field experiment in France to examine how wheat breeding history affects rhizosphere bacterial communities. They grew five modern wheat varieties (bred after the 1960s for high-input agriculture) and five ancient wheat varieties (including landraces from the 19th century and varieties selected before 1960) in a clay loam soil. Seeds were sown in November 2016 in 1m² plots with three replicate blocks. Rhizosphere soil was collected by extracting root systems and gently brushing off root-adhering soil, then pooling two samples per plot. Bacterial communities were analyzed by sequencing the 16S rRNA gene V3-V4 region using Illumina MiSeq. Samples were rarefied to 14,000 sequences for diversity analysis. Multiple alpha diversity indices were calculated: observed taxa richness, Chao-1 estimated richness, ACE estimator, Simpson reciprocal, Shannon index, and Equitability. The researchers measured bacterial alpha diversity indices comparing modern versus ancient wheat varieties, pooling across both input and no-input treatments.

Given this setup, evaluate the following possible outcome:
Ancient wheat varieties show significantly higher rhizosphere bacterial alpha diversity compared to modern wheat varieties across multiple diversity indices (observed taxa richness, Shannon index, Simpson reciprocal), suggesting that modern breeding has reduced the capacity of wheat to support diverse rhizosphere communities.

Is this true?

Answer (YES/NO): NO